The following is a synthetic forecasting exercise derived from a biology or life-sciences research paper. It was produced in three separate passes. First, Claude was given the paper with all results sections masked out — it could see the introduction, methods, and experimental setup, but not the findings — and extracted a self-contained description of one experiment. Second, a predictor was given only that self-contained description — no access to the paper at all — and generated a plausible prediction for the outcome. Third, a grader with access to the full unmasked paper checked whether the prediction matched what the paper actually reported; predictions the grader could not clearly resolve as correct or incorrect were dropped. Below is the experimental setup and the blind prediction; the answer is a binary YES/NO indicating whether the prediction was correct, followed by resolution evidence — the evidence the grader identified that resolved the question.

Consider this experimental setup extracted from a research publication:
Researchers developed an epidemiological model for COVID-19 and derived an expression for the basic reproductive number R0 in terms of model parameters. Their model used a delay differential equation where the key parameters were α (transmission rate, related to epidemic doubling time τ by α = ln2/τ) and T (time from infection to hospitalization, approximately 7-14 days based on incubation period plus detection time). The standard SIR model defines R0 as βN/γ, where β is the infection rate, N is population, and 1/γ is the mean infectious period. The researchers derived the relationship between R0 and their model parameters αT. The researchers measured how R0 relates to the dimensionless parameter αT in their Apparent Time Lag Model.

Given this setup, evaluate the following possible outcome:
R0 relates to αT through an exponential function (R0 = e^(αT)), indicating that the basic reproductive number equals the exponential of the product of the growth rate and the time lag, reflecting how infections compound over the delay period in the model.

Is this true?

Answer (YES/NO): NO